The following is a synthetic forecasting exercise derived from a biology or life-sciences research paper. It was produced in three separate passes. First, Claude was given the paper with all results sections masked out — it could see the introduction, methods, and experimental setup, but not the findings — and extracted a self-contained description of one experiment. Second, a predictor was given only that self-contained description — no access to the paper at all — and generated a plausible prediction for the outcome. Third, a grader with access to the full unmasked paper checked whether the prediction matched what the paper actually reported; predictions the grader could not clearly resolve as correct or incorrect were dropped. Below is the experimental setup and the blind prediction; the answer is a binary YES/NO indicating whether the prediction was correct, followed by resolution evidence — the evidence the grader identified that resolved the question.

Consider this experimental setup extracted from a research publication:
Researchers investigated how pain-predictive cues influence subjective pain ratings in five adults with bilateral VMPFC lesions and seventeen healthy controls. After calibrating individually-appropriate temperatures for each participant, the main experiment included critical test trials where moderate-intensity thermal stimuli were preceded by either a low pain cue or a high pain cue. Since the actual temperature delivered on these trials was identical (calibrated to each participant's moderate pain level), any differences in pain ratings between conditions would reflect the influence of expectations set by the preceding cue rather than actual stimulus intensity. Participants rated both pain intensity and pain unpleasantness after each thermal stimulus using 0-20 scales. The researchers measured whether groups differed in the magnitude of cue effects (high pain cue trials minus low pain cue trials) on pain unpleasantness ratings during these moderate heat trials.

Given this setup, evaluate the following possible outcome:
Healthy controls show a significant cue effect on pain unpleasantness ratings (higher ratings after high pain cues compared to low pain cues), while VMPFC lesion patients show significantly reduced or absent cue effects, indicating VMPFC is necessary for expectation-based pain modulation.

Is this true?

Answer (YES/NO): NO